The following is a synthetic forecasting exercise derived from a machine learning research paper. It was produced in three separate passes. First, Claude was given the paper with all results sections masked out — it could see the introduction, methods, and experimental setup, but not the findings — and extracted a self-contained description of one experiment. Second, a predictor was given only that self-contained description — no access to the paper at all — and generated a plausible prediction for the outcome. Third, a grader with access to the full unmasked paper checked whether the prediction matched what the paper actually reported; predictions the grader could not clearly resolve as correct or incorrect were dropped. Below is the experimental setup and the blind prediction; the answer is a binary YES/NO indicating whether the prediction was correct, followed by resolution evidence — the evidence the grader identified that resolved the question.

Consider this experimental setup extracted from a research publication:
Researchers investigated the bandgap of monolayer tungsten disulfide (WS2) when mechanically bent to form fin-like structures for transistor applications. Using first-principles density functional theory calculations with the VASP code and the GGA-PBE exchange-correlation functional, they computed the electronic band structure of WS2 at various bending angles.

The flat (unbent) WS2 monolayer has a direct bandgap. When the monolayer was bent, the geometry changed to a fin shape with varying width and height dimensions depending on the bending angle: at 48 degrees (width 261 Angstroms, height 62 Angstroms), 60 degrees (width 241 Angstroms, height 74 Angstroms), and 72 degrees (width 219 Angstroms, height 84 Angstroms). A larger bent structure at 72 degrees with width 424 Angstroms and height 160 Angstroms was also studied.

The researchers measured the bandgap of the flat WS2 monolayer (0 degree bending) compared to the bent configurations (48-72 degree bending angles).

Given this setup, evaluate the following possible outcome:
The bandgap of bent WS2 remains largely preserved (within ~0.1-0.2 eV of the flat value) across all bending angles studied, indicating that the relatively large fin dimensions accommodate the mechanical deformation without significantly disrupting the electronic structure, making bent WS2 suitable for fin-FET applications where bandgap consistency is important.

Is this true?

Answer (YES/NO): NO